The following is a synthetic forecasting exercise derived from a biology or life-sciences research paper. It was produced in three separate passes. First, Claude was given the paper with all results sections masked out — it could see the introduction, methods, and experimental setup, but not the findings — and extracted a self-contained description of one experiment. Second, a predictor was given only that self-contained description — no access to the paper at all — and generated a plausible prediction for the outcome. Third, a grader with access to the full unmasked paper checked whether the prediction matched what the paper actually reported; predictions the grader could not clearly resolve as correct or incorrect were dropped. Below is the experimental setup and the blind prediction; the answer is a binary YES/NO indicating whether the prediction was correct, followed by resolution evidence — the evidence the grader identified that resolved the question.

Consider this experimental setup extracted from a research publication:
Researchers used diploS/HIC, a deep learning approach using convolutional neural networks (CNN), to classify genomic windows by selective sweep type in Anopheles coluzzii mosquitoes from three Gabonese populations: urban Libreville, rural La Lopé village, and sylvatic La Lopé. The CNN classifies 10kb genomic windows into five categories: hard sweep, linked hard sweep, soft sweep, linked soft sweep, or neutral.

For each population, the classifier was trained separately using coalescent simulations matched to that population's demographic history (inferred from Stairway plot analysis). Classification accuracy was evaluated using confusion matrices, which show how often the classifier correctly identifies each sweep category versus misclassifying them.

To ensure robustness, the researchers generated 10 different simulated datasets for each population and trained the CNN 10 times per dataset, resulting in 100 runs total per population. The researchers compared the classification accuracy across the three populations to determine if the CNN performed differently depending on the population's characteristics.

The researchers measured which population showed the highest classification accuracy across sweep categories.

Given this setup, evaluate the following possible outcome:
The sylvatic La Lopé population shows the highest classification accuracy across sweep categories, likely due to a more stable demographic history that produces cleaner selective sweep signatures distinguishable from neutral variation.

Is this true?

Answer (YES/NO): NO